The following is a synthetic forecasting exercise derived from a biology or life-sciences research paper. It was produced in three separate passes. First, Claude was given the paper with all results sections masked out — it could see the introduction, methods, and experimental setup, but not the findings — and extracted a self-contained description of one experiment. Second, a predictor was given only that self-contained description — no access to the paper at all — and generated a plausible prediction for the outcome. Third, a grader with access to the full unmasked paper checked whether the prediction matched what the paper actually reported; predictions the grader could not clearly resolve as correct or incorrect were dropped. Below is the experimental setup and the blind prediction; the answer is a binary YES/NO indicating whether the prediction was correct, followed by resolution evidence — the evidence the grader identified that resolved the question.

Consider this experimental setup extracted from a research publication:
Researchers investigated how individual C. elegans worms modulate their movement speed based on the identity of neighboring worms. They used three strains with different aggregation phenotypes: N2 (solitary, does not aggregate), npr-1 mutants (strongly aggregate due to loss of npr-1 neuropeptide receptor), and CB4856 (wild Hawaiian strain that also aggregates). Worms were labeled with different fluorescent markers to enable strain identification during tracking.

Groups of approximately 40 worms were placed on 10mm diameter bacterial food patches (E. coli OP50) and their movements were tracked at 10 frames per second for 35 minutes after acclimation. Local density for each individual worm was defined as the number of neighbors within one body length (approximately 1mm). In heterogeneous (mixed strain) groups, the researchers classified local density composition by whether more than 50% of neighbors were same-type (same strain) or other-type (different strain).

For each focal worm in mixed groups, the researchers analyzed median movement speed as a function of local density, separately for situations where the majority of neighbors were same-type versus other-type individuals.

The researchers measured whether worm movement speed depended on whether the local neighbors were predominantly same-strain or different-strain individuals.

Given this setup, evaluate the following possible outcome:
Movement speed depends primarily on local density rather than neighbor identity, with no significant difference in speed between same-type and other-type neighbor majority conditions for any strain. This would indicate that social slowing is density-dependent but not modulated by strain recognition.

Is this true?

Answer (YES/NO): YES